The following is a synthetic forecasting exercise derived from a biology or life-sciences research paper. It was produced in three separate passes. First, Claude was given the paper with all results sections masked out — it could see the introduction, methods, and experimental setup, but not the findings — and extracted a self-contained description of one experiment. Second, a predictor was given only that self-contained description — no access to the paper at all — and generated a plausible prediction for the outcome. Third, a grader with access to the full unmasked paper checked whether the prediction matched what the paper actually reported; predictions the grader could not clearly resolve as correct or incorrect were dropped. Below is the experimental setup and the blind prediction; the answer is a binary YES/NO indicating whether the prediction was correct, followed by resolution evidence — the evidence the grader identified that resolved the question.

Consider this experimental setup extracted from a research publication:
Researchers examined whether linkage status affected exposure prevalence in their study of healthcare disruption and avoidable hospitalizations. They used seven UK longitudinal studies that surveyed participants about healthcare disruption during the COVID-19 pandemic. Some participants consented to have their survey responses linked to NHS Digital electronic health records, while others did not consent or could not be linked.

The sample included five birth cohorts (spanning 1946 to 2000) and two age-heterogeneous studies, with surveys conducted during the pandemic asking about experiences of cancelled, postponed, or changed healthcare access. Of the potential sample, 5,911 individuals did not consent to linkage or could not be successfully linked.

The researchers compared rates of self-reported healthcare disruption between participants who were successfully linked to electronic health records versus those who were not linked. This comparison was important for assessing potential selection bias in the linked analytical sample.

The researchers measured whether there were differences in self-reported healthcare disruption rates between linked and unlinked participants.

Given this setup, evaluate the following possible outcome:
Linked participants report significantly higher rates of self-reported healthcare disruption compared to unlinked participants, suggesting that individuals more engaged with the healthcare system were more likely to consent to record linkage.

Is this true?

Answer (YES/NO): NO